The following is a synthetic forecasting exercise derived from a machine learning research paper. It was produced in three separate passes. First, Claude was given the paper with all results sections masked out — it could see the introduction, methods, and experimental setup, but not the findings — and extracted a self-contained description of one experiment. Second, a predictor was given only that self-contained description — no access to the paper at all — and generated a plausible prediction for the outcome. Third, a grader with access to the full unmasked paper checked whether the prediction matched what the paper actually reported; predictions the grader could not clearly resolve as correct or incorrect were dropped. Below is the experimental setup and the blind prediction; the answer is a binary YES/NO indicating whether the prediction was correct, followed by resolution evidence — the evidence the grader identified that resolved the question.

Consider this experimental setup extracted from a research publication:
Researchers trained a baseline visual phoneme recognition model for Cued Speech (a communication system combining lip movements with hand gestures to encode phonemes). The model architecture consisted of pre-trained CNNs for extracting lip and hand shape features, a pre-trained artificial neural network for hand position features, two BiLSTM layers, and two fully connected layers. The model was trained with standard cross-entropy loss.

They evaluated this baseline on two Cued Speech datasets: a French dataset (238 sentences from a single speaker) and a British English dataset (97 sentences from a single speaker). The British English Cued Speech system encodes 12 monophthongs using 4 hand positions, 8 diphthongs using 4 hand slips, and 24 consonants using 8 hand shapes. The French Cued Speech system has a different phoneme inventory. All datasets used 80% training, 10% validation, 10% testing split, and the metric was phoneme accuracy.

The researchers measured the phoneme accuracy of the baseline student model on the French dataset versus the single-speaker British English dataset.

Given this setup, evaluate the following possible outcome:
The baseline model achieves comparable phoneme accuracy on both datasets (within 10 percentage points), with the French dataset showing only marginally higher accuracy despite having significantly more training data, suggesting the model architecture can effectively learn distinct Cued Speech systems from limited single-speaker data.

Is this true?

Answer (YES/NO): NO